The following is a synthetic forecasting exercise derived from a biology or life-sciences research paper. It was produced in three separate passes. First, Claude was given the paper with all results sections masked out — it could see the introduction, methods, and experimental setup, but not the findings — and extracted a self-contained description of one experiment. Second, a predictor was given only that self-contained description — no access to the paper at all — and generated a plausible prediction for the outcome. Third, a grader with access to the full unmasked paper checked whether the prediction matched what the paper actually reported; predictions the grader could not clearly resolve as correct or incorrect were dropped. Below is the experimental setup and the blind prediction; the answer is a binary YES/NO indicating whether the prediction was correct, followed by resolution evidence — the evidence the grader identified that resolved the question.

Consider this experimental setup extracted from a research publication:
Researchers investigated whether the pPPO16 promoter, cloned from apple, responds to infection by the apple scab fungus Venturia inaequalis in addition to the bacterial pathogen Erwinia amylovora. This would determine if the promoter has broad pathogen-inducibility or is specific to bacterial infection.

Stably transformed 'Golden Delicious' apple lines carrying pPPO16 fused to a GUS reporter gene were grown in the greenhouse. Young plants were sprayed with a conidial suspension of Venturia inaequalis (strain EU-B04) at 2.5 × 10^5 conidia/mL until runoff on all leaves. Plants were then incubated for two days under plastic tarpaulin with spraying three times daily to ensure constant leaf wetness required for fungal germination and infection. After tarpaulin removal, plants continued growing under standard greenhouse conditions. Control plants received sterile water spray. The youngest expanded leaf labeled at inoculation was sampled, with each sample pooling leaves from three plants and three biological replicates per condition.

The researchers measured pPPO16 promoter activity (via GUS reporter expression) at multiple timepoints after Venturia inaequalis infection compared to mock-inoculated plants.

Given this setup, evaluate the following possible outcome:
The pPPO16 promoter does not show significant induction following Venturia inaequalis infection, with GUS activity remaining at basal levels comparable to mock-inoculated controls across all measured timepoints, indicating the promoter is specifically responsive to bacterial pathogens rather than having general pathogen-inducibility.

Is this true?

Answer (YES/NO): NO